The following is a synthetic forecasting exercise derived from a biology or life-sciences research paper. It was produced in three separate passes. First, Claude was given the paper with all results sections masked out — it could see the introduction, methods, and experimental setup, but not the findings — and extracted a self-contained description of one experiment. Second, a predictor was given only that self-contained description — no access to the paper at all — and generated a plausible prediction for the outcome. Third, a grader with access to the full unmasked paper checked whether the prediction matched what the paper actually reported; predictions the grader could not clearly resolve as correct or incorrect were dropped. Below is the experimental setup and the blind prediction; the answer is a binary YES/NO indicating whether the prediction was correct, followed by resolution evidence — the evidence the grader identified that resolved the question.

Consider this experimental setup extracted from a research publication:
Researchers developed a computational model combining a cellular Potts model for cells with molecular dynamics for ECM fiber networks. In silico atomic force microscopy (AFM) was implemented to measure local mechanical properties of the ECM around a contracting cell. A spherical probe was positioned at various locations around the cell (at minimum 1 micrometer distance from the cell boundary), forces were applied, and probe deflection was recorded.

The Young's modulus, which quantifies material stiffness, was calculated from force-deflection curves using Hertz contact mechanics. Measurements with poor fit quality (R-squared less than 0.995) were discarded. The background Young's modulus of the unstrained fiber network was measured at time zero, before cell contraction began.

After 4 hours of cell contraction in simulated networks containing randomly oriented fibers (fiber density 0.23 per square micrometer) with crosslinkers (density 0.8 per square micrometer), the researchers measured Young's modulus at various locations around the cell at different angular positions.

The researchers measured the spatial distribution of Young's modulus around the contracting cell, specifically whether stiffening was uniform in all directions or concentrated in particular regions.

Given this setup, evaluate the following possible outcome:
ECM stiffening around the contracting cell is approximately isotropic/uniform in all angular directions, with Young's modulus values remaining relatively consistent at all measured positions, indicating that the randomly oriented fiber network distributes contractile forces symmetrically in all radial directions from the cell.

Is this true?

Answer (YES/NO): NO